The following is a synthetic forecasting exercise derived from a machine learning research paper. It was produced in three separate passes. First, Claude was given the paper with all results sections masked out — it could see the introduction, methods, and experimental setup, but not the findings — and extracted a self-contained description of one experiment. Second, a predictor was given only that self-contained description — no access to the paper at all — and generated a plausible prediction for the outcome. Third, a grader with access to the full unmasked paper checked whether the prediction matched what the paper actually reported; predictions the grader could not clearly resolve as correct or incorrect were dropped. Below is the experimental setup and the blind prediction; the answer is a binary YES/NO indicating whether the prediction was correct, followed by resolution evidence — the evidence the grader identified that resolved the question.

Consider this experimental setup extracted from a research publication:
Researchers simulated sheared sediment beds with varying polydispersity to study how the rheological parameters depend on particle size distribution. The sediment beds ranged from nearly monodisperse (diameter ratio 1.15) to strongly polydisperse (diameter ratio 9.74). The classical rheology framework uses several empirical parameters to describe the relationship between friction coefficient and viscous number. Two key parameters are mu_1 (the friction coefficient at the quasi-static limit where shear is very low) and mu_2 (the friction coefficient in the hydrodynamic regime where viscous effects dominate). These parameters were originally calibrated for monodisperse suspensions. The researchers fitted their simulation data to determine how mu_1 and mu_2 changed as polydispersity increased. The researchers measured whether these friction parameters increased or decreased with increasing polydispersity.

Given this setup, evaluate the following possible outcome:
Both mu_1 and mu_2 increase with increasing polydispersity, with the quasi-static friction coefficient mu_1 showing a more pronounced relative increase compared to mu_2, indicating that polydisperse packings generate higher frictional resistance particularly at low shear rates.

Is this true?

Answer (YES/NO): NO